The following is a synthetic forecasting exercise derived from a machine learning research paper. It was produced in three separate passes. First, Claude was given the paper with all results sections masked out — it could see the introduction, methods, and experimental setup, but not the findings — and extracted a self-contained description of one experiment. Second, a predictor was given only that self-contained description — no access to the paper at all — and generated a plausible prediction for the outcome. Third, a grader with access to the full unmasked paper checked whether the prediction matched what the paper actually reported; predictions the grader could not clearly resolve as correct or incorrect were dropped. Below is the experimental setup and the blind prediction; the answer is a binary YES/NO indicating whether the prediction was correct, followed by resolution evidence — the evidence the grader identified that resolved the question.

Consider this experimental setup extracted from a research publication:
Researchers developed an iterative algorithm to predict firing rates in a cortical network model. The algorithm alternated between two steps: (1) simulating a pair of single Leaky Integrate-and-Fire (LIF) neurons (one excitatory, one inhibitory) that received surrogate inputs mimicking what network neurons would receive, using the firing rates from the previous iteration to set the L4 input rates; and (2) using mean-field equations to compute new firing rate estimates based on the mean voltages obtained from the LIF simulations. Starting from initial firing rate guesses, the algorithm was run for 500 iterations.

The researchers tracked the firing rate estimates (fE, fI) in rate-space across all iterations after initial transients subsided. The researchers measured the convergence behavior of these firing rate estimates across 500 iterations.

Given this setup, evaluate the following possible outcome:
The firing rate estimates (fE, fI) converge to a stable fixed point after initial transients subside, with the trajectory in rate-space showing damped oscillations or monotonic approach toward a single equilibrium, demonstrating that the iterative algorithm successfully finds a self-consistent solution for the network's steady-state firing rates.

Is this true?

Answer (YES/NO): NO